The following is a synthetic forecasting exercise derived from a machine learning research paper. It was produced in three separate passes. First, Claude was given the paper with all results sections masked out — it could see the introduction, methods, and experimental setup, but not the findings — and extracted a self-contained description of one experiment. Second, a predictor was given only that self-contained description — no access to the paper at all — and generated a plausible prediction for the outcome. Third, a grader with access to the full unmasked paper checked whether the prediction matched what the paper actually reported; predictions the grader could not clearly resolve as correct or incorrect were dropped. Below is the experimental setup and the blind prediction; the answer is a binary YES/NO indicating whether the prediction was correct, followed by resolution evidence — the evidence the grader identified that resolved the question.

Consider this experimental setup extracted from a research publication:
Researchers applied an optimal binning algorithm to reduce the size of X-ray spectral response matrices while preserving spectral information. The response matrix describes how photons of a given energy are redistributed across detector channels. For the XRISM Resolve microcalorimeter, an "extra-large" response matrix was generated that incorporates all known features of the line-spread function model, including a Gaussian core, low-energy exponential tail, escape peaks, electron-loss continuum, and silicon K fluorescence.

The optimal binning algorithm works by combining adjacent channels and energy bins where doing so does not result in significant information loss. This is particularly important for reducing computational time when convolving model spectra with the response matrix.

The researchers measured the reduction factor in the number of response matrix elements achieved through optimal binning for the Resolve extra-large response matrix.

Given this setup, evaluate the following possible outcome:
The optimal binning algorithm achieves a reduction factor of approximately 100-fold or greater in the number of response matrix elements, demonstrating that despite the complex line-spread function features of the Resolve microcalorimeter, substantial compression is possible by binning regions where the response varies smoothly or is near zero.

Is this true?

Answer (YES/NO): YES